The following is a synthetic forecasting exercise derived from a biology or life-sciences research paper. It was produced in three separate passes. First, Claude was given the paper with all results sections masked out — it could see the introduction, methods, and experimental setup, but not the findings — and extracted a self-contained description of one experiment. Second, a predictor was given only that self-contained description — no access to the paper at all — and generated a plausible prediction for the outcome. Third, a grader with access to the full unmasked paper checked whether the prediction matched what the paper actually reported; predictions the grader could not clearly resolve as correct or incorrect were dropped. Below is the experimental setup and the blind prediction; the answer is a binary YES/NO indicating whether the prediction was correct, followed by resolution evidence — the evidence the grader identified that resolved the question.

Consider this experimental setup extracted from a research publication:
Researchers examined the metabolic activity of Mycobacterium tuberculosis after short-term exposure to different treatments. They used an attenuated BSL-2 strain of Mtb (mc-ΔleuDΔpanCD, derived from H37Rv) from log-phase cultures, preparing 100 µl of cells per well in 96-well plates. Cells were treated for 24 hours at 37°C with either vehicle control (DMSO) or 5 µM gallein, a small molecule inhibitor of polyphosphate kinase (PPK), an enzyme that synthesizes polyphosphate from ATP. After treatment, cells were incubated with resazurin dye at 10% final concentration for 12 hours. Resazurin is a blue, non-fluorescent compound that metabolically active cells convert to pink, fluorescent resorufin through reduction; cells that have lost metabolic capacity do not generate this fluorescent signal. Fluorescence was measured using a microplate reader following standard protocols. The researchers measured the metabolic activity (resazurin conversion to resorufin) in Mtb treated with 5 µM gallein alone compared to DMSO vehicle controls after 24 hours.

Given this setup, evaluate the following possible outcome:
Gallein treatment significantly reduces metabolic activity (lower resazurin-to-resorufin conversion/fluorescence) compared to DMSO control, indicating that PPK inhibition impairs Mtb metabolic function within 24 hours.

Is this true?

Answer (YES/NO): YES